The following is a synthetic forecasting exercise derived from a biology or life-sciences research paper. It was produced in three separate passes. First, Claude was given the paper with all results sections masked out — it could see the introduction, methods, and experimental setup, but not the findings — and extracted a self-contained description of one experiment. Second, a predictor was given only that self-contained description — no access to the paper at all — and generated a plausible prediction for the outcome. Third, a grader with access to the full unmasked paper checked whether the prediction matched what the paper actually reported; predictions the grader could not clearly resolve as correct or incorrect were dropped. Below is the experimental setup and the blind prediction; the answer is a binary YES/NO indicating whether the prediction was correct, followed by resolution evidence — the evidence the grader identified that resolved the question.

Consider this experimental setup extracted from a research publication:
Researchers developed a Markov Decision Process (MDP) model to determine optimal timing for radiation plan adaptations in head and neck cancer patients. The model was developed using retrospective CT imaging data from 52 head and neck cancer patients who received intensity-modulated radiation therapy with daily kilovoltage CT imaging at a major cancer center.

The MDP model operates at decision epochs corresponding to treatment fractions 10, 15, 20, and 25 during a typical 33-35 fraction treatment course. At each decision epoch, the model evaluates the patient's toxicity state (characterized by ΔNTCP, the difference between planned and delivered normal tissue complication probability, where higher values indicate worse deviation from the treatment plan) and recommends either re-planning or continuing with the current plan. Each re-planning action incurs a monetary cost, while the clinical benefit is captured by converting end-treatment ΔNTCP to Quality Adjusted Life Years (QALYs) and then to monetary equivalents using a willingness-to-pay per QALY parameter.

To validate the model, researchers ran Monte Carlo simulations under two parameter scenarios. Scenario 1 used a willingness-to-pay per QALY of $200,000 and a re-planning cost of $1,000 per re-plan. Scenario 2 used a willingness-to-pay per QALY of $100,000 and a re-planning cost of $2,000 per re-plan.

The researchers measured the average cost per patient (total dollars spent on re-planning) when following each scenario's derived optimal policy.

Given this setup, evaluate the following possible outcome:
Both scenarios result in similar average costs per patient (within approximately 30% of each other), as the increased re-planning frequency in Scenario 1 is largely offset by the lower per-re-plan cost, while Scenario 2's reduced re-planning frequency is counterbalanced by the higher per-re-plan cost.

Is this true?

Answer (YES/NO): NO